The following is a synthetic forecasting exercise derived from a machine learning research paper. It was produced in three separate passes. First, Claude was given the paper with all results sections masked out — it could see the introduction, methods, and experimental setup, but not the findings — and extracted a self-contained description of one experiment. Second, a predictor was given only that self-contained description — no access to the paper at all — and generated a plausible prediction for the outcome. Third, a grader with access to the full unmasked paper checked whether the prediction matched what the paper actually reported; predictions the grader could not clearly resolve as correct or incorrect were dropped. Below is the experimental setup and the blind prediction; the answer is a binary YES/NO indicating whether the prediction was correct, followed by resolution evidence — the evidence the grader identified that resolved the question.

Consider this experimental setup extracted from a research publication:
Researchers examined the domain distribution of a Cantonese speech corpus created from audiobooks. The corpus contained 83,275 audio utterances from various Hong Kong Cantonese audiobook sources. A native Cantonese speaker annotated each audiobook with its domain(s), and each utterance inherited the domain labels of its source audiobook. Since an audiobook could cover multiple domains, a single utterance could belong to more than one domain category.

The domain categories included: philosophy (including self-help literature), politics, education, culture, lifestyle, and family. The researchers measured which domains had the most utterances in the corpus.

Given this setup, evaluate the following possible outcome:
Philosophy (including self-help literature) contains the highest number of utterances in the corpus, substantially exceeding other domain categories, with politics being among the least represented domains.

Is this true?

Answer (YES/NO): NO